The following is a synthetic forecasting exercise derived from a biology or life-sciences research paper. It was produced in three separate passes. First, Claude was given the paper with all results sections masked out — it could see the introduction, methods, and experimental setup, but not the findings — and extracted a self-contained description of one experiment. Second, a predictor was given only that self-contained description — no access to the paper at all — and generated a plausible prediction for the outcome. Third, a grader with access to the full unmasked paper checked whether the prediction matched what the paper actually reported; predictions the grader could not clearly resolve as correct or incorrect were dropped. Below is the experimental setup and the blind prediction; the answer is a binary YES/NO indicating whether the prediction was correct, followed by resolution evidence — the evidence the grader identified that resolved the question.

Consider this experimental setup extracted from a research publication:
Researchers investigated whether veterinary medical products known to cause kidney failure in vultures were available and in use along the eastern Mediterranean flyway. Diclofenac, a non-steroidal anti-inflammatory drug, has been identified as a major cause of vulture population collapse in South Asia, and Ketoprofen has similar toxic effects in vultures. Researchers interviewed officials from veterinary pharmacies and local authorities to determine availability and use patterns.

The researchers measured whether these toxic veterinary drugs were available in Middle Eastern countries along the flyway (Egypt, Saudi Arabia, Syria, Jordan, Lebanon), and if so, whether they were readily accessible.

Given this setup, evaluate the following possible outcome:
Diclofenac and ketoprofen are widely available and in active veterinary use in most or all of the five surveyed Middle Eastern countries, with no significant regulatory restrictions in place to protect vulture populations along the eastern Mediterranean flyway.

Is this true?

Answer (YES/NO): YES